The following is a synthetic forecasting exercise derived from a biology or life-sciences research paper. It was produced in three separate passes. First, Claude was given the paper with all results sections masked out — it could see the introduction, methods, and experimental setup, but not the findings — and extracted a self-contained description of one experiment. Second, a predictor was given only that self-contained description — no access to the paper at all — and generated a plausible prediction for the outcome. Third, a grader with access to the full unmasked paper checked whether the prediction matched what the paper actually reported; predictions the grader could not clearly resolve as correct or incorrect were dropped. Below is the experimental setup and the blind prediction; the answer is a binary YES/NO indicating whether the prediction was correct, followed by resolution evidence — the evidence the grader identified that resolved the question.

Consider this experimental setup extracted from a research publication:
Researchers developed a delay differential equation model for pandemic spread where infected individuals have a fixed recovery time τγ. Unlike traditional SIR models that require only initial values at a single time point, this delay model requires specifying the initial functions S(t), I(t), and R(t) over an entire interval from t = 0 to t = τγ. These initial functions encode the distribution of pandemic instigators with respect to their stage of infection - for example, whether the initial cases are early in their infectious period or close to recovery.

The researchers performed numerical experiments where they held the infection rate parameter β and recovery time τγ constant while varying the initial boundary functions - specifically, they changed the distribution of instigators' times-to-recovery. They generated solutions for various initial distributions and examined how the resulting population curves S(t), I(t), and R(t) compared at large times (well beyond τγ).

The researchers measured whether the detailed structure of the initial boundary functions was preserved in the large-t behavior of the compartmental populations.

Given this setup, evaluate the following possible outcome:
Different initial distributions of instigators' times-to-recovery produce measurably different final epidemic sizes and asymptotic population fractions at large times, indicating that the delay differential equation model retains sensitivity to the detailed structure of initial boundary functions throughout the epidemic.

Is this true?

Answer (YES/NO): NO